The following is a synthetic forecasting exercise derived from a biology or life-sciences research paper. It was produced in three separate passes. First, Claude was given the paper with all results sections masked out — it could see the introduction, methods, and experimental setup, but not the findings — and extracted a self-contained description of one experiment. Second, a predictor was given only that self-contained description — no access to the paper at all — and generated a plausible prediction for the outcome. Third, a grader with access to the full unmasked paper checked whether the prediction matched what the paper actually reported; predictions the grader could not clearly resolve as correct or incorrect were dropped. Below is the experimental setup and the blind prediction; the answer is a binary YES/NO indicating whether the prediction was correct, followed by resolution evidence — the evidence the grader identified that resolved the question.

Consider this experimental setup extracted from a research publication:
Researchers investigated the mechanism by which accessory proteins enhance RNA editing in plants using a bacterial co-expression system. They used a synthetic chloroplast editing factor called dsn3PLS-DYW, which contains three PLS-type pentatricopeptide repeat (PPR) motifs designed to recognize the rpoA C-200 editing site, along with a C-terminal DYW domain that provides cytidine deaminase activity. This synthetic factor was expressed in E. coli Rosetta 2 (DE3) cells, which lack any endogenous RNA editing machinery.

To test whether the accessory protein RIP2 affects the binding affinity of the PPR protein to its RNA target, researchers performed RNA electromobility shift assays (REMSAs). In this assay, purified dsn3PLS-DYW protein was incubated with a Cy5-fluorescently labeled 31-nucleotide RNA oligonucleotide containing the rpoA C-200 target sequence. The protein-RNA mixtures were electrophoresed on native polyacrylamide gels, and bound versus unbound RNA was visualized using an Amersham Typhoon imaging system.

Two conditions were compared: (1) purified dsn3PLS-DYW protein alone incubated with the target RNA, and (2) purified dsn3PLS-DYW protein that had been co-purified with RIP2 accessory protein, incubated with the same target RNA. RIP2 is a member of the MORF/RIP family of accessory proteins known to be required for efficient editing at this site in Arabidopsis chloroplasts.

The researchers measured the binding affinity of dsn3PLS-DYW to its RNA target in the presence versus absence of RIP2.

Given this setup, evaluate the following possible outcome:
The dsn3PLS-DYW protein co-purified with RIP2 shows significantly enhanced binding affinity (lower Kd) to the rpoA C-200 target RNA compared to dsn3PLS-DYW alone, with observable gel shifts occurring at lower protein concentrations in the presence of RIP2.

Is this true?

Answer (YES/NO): YES